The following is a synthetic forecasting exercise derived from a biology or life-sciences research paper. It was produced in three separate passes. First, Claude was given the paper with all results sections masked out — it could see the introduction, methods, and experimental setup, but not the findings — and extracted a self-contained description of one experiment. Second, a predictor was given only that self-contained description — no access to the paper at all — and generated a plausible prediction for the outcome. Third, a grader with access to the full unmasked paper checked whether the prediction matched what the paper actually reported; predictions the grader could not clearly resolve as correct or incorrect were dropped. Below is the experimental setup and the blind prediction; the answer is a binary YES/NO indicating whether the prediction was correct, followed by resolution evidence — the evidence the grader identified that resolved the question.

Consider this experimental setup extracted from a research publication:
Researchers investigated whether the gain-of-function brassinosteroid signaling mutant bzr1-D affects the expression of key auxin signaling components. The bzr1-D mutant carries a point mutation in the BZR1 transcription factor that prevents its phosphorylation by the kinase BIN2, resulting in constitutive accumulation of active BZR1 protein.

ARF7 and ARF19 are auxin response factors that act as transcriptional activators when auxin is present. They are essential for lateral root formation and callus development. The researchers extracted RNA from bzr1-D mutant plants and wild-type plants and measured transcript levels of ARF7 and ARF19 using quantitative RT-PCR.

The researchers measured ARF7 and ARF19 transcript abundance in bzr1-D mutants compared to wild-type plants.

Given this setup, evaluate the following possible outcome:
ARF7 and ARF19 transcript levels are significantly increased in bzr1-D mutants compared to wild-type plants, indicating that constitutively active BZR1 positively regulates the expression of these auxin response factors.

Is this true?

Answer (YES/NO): YES